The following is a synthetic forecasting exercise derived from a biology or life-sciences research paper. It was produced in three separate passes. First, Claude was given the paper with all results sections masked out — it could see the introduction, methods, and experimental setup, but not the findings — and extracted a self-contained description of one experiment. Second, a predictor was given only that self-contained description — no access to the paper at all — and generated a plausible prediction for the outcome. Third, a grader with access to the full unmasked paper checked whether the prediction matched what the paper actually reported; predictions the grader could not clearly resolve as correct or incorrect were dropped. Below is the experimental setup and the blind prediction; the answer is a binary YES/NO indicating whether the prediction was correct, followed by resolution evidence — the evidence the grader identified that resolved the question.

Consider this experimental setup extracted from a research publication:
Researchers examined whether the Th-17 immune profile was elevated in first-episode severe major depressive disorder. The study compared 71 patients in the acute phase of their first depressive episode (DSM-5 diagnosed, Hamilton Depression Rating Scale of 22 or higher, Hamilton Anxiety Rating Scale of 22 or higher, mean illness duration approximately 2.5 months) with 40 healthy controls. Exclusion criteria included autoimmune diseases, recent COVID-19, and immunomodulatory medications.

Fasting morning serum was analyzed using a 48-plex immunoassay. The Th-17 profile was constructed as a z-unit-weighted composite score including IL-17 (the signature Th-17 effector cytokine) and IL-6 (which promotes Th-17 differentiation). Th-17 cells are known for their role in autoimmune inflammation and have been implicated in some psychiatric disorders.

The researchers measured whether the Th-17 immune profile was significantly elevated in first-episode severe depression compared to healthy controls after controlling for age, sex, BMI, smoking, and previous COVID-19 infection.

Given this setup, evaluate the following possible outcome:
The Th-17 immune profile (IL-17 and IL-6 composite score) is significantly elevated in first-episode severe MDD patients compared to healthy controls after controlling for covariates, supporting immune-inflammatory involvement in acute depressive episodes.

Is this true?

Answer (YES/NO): NO